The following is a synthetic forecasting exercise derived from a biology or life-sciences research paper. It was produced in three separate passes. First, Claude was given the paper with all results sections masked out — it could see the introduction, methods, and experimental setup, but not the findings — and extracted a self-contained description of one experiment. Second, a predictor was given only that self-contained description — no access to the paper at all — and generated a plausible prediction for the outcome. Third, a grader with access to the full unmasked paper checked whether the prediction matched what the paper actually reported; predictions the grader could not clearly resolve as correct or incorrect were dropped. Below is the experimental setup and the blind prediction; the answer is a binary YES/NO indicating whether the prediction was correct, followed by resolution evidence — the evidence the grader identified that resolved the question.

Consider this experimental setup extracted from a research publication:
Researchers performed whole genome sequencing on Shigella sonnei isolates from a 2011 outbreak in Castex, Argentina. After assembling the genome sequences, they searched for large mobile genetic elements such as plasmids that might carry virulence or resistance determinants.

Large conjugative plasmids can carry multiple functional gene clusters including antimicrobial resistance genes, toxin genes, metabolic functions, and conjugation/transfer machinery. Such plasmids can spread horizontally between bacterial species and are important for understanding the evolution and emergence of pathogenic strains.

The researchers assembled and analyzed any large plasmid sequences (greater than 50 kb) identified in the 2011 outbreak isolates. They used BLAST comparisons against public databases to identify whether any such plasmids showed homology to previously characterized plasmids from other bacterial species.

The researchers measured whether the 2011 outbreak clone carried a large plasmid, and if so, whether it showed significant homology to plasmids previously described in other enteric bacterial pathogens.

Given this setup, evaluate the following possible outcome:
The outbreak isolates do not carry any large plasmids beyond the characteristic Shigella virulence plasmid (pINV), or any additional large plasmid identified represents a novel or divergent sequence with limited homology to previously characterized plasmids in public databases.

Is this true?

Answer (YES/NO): NO